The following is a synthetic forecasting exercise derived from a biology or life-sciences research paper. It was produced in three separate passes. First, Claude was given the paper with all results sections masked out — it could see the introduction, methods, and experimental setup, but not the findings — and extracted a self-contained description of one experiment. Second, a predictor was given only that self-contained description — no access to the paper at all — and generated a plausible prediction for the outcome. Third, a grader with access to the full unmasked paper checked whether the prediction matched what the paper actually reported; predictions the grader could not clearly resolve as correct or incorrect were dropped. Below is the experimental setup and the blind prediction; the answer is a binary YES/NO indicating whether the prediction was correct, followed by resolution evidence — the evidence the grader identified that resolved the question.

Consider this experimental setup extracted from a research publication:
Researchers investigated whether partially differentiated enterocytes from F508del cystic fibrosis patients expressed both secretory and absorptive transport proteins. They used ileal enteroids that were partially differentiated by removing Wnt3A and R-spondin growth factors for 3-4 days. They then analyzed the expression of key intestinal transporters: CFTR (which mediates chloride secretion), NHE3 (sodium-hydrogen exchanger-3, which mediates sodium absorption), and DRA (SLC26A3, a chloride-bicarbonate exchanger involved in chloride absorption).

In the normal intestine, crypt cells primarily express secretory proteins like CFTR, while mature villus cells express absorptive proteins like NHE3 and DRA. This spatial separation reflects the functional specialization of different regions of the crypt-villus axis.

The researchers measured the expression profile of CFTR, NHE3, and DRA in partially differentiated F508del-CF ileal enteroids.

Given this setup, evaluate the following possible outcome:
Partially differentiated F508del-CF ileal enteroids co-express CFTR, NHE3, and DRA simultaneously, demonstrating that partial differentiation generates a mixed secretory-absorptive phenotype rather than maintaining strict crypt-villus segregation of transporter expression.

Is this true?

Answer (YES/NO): YES